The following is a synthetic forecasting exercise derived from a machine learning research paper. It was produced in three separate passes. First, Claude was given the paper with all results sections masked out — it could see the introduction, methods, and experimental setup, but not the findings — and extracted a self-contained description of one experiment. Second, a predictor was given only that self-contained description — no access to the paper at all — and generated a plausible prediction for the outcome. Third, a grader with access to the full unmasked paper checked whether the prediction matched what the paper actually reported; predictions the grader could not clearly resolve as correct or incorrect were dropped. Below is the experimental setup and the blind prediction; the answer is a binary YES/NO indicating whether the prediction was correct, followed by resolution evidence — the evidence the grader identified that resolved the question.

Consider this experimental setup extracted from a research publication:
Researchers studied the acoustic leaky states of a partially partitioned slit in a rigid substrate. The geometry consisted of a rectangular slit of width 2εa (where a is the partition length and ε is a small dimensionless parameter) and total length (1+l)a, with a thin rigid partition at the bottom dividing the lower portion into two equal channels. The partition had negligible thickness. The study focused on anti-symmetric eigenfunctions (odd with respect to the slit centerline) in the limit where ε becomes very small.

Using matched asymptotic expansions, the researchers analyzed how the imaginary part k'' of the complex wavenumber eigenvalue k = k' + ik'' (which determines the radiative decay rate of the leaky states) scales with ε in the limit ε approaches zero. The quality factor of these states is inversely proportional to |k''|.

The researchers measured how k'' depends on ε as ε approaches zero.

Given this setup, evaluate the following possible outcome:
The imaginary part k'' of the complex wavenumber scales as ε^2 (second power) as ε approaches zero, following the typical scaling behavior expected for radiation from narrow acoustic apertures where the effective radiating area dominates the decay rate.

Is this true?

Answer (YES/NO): NO